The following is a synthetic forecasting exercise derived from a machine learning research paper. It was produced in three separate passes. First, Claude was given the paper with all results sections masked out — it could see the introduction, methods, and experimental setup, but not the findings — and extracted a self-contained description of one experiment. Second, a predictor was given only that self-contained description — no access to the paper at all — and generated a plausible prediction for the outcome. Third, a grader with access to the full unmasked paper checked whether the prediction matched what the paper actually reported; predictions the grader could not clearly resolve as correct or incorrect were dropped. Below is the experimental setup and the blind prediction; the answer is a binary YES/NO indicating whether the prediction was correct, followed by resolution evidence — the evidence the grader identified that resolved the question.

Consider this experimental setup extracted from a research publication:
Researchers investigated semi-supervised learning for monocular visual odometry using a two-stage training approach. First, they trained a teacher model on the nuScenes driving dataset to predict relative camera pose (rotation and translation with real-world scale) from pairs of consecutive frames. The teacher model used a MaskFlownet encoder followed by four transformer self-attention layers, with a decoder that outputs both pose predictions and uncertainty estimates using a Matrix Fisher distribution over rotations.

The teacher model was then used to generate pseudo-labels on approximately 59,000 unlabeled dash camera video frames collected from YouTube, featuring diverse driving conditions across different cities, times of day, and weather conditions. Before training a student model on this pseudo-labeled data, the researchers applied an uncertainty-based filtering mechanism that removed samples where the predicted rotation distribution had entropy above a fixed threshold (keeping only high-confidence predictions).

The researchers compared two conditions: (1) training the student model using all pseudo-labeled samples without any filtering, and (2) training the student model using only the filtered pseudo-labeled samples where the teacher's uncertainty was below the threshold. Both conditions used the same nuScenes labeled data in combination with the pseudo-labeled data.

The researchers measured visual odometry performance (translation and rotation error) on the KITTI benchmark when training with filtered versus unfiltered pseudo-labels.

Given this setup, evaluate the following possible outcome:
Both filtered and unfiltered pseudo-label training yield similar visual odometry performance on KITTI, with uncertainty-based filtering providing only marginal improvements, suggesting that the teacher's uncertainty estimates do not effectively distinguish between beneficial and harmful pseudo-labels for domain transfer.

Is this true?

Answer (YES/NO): NO